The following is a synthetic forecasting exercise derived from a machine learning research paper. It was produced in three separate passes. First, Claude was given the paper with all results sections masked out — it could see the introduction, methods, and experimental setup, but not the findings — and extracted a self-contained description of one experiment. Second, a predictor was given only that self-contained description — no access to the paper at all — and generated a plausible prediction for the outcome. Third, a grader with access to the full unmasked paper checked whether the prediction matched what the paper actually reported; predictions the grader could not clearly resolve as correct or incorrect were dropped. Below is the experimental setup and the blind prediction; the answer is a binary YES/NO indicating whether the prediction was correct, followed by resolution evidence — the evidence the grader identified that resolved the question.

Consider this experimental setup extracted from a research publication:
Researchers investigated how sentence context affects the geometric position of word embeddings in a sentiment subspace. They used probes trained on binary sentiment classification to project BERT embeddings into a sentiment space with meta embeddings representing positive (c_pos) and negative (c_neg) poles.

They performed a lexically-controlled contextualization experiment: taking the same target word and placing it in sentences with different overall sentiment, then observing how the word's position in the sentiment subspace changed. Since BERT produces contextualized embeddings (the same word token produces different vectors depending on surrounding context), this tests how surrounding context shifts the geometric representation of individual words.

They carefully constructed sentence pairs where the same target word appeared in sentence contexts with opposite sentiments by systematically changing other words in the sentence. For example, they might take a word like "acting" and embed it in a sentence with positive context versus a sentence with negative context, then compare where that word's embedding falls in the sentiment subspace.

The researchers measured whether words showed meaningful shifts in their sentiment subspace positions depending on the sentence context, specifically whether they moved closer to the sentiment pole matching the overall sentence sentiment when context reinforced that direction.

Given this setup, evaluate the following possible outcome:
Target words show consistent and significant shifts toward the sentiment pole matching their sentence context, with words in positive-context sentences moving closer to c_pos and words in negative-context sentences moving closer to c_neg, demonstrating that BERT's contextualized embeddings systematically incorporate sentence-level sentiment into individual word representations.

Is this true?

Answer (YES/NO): YES